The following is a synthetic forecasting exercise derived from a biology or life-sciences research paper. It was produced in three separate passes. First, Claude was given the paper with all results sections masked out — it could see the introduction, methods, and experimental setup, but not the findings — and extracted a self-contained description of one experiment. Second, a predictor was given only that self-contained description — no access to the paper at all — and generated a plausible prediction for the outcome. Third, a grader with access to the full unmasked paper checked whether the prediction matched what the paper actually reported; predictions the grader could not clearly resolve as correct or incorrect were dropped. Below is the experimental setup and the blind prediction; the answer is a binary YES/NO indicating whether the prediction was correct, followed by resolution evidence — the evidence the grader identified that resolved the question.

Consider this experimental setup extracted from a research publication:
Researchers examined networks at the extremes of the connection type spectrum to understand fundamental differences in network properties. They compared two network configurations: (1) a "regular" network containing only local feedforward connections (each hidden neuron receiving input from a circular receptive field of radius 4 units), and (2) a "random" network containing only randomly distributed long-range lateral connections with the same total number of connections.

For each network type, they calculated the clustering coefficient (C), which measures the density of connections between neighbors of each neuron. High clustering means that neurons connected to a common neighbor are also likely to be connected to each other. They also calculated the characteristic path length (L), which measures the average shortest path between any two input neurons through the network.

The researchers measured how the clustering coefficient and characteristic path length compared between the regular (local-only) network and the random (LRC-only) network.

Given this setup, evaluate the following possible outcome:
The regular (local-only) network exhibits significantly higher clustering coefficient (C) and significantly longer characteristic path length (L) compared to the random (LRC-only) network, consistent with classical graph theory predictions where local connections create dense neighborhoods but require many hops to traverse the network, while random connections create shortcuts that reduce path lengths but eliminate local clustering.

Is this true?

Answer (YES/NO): YES